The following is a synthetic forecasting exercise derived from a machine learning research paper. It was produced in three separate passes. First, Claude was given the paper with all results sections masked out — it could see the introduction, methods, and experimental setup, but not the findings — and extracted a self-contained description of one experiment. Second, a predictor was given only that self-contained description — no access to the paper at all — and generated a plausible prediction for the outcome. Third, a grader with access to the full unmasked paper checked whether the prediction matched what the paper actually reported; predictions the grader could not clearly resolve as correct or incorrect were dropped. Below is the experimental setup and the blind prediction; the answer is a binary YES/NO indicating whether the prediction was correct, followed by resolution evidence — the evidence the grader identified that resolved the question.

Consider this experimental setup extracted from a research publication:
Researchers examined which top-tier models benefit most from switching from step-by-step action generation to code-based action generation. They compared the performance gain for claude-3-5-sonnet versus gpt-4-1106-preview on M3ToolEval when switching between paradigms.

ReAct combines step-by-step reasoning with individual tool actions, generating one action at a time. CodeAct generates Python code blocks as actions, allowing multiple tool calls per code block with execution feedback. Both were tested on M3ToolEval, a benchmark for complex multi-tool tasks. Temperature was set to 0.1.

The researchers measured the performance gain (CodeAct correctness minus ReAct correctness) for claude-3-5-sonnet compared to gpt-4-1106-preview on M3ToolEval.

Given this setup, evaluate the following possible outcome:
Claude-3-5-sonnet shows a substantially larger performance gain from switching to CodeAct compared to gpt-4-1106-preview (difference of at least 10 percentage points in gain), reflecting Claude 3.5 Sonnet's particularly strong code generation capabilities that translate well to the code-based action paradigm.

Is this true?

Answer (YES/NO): NO